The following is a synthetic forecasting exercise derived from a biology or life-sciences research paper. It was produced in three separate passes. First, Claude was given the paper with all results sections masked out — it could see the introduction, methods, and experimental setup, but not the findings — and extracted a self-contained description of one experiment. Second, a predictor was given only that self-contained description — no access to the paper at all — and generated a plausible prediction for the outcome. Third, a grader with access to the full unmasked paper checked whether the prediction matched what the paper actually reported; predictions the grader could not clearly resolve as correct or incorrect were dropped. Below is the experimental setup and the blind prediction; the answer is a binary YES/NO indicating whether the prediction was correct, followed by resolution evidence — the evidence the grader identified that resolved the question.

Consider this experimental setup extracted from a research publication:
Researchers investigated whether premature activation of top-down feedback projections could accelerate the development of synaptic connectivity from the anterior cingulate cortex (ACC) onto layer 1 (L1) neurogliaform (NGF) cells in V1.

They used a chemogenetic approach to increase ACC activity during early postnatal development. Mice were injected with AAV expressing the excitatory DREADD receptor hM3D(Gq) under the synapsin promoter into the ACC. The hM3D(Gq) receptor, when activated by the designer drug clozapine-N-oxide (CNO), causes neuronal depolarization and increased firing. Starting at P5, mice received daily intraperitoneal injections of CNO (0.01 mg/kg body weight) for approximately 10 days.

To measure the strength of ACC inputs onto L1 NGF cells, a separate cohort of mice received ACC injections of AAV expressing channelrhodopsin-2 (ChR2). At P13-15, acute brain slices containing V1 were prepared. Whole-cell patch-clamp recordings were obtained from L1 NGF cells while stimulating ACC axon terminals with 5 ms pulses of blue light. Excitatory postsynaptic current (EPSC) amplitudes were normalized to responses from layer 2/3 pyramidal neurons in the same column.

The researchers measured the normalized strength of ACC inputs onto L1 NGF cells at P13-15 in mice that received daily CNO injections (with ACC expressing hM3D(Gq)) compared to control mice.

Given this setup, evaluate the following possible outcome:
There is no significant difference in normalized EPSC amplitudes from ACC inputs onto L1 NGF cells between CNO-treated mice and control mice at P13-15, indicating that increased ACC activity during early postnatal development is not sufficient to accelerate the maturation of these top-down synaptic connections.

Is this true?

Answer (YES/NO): NO